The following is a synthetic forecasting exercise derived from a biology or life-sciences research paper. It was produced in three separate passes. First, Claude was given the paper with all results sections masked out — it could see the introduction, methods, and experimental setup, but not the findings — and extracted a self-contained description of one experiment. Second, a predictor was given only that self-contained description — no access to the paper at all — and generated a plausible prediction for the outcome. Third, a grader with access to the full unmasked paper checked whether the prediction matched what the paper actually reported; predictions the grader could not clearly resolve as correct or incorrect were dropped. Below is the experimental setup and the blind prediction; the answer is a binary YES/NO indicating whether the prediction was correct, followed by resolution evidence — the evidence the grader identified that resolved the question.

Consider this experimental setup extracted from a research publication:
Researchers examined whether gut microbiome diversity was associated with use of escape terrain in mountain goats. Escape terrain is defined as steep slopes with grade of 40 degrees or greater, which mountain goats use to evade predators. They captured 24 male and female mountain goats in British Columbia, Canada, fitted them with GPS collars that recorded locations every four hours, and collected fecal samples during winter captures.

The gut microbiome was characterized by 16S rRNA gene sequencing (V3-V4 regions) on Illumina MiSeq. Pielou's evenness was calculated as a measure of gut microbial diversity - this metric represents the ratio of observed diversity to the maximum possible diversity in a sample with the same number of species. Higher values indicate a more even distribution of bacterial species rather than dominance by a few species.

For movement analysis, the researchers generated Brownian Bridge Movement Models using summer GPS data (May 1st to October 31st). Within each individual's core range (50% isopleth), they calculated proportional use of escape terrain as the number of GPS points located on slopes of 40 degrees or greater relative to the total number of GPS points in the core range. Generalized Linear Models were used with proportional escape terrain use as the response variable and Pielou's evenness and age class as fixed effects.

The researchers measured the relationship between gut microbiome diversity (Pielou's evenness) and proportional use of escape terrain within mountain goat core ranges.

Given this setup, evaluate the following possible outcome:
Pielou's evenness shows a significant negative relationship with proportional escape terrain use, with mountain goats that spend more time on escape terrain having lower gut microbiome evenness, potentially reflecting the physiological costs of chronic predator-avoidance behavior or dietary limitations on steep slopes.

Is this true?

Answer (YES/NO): YES